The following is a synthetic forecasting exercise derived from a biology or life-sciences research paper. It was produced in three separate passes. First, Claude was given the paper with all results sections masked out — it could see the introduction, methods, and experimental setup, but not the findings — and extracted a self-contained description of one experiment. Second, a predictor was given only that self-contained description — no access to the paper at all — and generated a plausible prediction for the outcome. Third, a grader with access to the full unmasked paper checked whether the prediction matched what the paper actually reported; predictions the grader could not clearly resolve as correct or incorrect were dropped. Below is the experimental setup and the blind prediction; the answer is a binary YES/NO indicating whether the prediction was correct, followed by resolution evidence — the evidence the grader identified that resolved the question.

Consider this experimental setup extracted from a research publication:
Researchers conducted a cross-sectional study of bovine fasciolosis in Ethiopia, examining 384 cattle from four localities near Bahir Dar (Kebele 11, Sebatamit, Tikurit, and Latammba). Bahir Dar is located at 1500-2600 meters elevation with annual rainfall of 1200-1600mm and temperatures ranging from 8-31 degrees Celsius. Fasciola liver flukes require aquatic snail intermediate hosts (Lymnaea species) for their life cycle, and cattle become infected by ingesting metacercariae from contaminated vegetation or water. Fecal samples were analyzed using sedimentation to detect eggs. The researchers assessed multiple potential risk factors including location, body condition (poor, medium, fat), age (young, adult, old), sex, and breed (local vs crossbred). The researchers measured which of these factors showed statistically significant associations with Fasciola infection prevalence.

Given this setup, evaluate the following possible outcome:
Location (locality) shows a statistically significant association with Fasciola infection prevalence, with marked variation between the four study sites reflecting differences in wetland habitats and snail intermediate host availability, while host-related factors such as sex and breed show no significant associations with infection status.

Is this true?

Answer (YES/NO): YES